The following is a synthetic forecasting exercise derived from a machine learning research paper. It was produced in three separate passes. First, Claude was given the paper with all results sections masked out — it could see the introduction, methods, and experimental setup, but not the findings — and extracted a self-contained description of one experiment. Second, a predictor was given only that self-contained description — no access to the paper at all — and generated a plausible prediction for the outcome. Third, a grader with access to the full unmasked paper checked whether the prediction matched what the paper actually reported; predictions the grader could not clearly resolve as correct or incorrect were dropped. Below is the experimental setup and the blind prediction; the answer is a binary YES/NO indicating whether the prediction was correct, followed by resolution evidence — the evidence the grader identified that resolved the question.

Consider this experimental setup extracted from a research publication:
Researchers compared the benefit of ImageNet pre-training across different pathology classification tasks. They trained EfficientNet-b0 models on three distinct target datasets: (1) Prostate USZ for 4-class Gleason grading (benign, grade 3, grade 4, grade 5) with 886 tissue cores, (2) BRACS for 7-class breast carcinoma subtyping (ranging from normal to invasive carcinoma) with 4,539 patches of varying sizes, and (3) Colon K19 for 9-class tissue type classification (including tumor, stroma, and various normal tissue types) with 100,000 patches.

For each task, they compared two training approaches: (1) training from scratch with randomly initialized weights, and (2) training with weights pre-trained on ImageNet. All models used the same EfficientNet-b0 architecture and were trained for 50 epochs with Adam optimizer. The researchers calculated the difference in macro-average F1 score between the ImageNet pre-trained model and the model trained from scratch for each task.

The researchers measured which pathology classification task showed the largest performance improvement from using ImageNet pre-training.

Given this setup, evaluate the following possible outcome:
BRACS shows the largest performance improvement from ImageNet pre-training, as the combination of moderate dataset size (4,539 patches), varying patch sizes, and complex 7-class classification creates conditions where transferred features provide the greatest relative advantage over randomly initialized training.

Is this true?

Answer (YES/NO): YES